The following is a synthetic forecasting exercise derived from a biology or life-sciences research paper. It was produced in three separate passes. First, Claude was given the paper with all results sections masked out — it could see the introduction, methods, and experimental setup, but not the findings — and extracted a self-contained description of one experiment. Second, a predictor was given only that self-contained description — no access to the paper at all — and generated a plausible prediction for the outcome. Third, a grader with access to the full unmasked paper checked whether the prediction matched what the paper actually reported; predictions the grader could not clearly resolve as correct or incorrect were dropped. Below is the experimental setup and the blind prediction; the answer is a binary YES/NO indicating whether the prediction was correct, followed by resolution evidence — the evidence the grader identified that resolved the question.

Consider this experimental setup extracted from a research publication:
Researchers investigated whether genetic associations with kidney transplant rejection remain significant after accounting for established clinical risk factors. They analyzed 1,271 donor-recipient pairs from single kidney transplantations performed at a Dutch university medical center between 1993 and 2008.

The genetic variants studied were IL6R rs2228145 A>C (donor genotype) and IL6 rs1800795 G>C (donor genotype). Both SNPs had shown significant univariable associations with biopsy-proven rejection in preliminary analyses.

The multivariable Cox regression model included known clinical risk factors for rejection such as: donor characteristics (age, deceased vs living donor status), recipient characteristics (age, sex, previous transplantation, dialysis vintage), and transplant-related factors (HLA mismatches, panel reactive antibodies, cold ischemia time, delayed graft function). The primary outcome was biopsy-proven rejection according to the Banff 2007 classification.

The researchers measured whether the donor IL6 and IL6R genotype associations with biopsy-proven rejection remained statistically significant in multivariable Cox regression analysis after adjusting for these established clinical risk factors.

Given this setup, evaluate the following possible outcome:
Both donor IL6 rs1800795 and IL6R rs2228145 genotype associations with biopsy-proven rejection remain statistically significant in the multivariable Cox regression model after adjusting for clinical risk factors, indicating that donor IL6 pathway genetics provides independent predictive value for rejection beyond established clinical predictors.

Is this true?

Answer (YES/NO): NO